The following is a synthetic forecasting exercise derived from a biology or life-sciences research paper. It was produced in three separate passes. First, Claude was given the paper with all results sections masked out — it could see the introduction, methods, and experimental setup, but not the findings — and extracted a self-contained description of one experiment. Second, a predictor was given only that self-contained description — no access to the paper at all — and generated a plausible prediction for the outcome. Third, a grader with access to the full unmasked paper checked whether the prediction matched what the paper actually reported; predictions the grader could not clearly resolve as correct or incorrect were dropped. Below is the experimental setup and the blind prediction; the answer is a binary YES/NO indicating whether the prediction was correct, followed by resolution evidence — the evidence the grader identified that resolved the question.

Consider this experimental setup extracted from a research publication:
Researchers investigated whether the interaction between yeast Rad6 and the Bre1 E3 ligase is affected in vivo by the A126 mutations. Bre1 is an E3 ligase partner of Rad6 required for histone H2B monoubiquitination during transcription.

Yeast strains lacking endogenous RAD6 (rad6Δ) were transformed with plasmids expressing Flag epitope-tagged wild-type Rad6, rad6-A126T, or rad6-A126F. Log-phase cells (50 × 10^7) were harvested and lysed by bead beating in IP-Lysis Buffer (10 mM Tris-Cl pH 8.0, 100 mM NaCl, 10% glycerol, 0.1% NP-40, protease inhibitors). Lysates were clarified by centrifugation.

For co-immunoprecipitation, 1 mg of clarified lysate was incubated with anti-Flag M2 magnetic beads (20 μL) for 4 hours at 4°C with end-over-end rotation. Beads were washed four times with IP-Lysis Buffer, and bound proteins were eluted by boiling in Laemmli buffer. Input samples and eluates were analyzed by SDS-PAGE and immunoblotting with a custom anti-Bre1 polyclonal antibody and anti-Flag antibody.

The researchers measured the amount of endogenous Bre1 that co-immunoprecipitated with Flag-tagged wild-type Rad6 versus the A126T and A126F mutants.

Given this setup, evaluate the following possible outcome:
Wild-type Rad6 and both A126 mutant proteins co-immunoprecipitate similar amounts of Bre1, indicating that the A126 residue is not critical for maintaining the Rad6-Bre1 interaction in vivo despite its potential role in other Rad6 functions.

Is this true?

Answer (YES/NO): YES